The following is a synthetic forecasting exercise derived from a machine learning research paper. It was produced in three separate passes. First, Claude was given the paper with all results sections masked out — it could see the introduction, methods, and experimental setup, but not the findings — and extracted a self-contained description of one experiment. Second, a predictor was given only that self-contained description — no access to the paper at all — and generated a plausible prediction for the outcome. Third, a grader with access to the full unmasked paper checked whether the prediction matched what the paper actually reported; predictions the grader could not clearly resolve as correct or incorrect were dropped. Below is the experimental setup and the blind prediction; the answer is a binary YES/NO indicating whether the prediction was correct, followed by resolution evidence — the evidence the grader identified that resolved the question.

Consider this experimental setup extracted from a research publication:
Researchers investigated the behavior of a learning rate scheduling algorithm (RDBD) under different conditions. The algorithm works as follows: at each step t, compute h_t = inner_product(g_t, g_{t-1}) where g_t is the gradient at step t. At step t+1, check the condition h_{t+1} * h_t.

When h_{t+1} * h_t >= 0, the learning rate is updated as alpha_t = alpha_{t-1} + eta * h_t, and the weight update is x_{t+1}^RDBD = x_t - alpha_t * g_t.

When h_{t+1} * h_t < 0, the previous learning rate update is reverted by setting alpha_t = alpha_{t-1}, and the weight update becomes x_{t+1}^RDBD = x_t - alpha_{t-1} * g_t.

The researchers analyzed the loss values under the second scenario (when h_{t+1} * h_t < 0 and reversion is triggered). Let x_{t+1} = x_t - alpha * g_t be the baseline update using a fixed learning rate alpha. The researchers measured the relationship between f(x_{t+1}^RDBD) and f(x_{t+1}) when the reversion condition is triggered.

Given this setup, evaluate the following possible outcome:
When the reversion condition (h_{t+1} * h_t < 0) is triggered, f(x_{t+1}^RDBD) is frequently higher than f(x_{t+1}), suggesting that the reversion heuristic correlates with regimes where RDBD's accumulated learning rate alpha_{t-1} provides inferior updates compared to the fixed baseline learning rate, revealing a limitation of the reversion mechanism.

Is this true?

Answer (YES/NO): NO